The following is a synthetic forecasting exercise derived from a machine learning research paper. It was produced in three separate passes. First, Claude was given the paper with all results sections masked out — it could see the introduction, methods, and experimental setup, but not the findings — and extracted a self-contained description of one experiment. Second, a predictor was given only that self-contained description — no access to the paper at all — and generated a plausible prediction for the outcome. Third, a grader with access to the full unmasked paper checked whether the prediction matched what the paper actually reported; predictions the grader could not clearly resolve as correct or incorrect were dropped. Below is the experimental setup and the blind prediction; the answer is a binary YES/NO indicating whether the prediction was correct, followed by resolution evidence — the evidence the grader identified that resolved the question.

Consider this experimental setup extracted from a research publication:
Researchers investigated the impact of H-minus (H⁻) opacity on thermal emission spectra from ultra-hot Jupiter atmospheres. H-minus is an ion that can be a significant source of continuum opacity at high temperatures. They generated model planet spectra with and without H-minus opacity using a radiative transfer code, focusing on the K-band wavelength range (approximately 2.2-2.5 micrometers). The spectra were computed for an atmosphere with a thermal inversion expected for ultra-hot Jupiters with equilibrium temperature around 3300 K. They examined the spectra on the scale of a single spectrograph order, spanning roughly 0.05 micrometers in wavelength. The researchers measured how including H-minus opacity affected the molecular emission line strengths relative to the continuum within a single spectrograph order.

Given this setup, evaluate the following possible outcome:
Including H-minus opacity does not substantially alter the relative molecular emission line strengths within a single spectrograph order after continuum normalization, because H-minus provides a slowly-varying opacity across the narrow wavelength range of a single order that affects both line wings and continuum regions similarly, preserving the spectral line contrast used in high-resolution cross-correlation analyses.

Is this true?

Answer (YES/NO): YES